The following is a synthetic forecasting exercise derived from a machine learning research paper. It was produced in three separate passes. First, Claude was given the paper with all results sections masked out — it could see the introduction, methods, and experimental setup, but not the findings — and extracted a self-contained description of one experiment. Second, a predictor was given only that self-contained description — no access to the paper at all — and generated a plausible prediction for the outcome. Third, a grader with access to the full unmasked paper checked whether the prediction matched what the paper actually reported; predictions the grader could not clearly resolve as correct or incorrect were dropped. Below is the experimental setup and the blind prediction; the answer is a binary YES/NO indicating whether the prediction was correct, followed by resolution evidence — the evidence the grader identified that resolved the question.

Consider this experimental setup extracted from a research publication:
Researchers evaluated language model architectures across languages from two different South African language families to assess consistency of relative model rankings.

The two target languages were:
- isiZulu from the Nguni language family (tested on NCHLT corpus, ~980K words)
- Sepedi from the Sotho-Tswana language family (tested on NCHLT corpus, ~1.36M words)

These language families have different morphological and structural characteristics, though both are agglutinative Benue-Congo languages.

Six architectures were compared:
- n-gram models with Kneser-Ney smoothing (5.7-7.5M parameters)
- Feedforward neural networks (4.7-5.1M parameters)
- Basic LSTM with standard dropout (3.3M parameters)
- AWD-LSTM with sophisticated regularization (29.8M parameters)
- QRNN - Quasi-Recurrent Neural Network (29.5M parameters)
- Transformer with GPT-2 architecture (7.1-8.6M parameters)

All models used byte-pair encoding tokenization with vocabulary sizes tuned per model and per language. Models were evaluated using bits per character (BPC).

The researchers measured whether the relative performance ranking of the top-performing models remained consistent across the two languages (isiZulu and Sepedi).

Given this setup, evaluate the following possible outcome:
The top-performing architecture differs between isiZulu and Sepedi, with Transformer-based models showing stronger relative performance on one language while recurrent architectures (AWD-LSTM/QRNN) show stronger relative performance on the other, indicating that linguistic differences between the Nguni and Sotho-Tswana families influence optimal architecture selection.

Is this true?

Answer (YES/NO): NO